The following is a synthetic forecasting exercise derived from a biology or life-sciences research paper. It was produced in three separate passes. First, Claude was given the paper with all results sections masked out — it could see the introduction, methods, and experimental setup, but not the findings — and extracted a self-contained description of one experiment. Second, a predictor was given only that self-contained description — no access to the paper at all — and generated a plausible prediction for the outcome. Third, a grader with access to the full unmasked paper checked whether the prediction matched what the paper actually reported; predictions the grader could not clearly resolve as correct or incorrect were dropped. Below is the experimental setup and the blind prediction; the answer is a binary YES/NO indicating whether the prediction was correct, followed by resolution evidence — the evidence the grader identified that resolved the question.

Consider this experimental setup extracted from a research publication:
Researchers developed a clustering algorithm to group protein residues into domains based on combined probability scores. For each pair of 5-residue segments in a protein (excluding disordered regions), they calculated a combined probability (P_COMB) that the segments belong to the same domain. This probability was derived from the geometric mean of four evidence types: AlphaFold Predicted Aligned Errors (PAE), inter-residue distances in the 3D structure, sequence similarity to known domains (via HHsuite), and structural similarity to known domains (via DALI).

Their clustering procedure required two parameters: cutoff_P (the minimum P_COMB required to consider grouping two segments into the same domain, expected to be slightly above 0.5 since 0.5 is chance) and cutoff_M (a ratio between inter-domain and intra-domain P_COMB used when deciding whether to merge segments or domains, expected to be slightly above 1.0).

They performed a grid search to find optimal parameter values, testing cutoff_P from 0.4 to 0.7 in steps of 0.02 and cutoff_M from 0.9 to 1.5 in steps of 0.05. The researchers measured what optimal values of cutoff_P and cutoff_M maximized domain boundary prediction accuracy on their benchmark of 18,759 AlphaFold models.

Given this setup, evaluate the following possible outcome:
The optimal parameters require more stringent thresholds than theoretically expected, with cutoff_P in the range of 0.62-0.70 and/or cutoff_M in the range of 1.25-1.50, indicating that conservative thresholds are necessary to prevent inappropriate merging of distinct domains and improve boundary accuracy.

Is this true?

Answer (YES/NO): YES